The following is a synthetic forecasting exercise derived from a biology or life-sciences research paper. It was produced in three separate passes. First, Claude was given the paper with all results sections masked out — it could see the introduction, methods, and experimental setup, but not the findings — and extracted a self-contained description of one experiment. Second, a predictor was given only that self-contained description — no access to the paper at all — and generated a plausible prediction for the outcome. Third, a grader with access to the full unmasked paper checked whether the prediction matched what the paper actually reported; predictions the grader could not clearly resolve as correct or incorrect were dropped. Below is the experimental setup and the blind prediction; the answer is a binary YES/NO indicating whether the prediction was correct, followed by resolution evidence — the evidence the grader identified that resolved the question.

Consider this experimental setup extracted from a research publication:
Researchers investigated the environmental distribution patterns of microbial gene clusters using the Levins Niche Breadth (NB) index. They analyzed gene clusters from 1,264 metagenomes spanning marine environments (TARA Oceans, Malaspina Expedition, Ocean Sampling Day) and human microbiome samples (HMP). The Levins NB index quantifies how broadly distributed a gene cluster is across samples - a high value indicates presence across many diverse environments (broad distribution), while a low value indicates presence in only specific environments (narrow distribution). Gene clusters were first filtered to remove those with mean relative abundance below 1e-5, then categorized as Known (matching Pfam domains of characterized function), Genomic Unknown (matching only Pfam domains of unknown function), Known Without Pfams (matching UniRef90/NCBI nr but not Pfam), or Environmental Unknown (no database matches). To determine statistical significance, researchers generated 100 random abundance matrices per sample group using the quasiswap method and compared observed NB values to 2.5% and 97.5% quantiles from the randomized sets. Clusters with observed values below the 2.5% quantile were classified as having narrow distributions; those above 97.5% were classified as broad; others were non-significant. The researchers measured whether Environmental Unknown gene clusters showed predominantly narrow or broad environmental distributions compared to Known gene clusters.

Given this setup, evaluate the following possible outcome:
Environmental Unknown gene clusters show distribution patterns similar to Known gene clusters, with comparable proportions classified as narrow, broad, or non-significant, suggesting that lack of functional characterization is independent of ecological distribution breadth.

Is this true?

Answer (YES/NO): NO